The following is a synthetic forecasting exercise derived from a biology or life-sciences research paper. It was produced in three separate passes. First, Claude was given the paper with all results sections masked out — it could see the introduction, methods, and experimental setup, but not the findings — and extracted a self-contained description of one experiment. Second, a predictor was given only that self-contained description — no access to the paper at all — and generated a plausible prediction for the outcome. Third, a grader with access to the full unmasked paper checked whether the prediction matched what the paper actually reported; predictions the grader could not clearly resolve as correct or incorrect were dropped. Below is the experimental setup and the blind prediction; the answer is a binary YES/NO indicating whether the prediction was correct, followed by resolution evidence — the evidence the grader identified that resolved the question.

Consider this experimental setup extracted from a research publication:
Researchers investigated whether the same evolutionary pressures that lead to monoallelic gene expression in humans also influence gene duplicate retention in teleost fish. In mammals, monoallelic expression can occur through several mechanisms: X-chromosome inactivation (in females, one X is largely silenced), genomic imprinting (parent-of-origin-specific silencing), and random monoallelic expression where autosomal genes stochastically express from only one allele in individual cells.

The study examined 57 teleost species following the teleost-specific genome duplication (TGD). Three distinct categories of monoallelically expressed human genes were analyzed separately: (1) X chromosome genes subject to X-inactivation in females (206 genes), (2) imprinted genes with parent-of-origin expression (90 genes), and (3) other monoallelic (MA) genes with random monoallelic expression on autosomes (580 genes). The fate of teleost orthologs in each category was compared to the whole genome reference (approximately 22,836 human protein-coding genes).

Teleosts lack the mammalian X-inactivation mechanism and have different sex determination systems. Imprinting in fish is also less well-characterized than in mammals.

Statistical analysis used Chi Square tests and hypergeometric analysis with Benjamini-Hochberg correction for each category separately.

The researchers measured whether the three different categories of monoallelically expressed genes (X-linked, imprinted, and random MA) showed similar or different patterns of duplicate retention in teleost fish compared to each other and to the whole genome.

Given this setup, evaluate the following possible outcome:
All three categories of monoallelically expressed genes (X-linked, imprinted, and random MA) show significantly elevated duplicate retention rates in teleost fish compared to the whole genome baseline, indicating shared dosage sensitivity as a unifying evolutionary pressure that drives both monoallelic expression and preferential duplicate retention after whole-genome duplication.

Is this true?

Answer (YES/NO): NO